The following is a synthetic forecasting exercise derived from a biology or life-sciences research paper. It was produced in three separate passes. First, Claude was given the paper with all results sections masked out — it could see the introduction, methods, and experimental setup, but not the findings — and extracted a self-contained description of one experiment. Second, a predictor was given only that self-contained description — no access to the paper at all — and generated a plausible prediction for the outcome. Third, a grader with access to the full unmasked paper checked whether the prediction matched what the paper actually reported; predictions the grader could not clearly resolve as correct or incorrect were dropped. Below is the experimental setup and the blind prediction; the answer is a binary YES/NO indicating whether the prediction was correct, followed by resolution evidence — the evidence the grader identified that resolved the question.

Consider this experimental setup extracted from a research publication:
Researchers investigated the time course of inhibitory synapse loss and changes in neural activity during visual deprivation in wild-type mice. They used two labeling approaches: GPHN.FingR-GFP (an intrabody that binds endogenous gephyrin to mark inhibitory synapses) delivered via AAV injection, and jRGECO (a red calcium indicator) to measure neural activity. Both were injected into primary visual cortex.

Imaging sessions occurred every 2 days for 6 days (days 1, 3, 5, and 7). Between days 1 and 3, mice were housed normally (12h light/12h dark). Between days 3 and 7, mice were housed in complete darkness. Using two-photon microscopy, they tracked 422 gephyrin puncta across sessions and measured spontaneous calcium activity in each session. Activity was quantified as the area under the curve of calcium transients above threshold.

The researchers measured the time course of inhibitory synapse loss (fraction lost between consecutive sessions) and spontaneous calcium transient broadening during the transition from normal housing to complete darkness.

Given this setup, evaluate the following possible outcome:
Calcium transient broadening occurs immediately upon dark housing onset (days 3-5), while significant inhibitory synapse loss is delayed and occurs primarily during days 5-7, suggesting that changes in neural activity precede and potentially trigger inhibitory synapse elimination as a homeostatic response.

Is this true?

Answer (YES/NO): NO